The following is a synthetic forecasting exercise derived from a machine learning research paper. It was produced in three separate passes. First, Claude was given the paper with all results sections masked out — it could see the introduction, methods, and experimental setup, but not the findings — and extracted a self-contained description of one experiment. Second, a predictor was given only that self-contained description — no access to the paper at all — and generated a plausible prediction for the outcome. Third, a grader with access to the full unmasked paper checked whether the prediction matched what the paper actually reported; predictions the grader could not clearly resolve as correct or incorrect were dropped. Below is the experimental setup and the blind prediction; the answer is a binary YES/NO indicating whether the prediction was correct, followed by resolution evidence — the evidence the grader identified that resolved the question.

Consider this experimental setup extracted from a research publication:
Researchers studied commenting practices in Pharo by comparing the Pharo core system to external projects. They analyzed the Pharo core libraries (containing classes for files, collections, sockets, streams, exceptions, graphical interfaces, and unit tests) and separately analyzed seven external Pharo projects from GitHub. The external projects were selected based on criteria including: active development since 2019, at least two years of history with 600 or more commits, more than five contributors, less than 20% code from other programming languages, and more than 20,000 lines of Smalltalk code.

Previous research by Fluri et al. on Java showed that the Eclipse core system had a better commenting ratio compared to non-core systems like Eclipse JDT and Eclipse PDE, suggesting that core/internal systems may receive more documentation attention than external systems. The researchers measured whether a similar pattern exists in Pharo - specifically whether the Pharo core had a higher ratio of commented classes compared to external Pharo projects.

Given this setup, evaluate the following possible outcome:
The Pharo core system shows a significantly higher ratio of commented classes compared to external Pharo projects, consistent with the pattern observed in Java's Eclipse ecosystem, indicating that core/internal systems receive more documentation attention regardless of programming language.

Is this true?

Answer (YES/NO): YES